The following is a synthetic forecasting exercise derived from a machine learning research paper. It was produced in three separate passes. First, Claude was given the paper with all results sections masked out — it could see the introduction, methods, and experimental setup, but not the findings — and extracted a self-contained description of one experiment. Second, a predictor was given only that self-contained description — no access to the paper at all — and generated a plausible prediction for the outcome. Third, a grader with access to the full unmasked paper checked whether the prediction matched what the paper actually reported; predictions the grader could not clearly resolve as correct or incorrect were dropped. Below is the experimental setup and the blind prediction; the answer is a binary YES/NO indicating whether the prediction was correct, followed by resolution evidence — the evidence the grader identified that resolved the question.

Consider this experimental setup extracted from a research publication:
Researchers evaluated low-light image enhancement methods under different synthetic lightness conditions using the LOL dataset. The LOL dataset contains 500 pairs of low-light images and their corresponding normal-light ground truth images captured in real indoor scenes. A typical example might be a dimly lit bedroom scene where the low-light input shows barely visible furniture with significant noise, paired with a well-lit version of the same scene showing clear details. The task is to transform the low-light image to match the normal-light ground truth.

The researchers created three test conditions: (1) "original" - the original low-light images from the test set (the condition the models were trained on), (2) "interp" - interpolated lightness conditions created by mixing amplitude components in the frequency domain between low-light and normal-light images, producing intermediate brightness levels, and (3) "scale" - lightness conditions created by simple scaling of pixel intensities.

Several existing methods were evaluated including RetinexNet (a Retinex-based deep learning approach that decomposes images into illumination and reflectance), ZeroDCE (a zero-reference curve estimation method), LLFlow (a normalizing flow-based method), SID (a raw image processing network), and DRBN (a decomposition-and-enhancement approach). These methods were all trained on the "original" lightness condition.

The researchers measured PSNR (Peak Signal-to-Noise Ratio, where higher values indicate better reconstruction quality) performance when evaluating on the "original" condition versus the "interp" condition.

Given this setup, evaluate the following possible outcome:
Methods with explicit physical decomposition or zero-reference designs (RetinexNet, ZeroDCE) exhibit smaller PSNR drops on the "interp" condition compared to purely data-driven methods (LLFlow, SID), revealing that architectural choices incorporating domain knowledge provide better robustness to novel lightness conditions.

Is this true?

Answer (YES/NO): NO